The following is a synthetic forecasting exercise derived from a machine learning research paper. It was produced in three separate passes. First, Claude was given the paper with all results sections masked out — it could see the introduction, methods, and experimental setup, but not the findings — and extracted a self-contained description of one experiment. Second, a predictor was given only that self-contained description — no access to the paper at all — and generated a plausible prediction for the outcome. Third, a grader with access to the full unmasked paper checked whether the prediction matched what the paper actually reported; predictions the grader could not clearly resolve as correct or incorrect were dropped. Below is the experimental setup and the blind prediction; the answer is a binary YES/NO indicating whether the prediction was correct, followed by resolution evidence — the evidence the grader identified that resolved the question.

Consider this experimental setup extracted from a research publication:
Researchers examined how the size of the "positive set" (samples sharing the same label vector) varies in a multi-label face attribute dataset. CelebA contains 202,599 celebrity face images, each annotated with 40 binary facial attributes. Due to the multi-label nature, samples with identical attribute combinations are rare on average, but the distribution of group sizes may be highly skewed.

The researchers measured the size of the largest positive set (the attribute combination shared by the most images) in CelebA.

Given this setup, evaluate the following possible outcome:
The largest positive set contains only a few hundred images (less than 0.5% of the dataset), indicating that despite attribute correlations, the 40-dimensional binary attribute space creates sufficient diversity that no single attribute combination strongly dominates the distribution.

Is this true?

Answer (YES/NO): YES